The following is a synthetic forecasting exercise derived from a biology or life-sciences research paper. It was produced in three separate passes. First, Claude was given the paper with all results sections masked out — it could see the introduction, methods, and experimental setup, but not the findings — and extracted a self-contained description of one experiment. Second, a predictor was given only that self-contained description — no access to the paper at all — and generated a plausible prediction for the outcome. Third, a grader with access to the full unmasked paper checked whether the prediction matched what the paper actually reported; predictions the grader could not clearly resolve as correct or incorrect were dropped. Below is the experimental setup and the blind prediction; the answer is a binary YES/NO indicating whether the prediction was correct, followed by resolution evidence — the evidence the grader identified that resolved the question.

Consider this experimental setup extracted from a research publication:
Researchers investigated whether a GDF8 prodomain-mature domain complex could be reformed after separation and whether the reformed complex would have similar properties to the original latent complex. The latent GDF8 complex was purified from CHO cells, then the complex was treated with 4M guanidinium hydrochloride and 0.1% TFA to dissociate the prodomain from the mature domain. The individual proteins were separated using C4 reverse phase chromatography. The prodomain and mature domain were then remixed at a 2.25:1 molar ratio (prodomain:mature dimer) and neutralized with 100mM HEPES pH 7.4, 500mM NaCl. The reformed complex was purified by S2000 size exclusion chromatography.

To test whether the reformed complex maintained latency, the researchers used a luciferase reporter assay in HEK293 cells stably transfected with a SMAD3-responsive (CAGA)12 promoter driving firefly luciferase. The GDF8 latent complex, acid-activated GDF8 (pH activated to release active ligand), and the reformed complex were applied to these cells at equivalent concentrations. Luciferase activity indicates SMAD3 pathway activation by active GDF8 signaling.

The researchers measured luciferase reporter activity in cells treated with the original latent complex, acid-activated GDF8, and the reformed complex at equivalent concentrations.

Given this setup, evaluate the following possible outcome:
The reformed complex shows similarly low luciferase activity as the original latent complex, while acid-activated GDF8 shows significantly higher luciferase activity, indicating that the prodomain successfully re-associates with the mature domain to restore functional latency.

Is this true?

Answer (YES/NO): NO